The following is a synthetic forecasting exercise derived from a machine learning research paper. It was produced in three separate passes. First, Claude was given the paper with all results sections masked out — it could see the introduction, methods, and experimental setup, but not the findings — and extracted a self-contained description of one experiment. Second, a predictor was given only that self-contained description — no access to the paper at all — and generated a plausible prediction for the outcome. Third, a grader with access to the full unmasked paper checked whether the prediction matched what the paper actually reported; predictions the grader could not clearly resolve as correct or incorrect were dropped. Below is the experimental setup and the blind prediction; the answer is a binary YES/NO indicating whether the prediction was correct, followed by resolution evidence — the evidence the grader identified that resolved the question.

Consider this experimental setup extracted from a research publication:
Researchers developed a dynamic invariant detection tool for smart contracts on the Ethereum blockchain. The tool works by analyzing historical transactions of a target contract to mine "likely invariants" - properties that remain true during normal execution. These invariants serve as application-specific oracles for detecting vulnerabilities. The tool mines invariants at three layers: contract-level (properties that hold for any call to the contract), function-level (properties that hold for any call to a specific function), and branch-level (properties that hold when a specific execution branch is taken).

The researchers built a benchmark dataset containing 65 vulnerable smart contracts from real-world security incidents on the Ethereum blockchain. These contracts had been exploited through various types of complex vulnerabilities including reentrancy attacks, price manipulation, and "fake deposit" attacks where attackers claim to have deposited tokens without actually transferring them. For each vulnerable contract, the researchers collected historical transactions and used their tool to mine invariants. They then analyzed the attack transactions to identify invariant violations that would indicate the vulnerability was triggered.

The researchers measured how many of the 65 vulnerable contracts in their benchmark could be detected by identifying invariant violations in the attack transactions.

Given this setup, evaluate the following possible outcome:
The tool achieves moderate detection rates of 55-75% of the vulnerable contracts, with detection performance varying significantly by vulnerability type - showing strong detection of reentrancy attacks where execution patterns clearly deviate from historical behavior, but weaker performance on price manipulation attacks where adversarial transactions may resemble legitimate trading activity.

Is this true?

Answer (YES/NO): NO